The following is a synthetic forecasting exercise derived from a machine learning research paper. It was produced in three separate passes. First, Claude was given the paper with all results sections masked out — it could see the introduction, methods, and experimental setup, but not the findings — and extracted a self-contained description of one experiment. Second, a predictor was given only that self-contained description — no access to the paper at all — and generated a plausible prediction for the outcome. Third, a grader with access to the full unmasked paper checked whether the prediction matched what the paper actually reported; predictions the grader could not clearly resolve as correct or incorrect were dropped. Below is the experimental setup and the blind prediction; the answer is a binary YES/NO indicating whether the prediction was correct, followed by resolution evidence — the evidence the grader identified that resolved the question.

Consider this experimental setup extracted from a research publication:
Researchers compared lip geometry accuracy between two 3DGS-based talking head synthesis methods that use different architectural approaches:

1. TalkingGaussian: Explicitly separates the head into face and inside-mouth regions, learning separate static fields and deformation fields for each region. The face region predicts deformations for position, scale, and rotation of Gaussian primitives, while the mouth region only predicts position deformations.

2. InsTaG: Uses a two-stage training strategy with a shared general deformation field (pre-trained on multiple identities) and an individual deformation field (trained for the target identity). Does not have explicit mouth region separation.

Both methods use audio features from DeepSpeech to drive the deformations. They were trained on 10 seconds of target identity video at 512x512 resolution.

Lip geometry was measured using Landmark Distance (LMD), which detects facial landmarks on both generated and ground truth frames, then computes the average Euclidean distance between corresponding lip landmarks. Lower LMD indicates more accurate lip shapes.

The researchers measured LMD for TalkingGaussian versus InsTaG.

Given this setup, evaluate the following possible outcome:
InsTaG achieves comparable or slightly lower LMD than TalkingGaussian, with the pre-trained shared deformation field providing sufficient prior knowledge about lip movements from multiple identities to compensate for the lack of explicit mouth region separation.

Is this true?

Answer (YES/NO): YES